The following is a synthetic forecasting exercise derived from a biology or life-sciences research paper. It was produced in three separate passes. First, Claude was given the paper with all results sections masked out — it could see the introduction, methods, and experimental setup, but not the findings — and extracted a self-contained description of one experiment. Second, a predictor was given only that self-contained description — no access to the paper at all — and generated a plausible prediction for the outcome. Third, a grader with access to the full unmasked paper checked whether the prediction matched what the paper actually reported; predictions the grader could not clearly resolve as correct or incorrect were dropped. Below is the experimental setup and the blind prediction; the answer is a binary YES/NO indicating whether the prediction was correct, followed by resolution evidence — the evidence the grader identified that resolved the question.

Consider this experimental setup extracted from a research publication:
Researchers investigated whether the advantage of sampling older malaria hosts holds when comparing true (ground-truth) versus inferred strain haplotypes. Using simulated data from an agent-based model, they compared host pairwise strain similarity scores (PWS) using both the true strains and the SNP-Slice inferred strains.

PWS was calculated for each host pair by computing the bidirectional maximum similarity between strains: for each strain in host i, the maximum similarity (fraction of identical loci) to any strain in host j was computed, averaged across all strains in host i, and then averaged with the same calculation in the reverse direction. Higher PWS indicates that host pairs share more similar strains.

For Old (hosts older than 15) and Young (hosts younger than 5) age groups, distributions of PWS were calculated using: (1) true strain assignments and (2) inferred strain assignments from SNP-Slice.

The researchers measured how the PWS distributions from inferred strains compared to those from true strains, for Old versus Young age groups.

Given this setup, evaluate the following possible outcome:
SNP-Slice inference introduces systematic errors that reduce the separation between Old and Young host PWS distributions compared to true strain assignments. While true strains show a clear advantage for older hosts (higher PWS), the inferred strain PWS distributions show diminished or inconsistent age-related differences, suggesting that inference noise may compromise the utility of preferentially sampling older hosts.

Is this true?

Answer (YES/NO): NO